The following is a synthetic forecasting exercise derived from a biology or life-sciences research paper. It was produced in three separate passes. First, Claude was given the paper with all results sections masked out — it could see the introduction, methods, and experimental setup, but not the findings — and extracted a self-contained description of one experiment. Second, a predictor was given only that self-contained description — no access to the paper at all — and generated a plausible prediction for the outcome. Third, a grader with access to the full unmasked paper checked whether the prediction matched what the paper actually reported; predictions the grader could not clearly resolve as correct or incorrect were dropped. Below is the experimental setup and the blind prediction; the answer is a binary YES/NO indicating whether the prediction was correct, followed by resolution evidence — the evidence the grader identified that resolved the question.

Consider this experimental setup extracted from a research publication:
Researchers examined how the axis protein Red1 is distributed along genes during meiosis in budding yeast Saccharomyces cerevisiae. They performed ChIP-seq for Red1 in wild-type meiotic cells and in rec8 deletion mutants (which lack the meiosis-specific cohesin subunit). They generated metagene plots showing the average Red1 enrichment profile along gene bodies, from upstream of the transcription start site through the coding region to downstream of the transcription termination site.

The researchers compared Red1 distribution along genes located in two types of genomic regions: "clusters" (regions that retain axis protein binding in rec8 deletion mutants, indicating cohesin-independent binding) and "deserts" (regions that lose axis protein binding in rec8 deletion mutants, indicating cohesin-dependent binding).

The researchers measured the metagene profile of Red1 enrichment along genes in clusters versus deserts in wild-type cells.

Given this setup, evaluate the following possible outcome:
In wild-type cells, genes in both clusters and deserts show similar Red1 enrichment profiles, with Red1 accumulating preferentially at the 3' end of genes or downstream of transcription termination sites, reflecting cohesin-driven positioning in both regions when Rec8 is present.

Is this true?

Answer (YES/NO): NO